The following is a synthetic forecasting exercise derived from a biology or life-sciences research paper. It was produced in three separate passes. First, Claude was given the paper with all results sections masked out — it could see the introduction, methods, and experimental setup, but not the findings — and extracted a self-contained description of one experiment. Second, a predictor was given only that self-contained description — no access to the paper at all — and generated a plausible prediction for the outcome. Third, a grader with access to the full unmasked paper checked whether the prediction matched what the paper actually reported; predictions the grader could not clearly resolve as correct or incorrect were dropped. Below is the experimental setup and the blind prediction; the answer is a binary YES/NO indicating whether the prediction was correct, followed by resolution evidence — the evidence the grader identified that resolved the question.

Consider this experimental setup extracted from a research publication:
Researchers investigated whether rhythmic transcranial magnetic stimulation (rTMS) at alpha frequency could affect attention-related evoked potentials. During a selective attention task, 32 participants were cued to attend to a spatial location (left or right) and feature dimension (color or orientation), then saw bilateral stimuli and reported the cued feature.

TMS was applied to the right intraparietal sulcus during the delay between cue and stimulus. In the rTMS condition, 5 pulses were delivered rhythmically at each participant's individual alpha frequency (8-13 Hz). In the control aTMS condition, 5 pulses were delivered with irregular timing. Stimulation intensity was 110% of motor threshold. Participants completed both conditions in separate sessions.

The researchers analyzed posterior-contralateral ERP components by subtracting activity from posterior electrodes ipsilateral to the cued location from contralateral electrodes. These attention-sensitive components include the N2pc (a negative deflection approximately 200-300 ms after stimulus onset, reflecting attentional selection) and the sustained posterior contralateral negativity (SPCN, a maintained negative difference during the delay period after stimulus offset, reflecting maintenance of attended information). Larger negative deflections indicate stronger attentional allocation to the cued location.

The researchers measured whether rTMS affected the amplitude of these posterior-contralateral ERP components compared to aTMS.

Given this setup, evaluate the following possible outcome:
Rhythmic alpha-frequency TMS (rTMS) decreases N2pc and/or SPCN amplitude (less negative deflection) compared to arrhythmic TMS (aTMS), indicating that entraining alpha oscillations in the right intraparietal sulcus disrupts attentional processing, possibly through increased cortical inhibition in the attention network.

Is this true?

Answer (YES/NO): NO